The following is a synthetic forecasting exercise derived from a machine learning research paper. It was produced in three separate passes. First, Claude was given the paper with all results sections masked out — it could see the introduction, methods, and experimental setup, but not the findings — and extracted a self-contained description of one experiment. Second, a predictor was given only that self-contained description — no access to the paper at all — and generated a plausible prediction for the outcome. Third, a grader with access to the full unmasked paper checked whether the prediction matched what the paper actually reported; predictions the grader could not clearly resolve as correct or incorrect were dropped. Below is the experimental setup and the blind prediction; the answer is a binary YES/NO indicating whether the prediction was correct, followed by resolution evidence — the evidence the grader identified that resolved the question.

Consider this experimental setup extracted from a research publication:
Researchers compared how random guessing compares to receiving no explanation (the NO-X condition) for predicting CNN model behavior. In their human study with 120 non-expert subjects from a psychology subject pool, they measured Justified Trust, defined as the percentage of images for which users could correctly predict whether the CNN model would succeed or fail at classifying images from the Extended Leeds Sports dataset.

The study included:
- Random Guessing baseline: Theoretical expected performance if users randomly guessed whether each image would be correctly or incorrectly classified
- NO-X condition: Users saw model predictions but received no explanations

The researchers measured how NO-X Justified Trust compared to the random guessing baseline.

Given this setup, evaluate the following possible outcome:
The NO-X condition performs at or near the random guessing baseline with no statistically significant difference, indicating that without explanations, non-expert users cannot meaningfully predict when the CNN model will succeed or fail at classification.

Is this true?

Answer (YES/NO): NO